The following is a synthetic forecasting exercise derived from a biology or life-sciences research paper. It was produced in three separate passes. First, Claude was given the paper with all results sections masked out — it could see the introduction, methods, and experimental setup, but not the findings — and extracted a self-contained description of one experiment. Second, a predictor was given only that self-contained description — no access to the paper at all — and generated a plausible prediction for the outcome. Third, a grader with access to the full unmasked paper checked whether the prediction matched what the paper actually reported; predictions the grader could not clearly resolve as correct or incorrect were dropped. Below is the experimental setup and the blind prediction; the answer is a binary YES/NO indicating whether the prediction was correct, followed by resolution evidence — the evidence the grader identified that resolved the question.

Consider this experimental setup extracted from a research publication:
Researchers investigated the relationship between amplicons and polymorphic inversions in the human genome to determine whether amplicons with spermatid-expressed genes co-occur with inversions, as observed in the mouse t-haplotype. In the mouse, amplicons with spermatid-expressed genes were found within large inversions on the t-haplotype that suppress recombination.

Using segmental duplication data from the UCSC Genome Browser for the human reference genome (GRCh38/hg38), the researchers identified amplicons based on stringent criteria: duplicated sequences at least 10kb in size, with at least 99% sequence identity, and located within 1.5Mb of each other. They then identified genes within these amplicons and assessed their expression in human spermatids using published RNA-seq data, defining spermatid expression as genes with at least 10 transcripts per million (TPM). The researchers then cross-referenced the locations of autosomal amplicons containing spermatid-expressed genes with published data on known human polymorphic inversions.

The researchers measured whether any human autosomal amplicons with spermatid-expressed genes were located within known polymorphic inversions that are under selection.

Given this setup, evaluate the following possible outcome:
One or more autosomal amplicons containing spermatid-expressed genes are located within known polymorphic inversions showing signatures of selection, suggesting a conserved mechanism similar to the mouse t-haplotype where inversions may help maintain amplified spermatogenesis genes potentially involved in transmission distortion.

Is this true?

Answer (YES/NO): YES